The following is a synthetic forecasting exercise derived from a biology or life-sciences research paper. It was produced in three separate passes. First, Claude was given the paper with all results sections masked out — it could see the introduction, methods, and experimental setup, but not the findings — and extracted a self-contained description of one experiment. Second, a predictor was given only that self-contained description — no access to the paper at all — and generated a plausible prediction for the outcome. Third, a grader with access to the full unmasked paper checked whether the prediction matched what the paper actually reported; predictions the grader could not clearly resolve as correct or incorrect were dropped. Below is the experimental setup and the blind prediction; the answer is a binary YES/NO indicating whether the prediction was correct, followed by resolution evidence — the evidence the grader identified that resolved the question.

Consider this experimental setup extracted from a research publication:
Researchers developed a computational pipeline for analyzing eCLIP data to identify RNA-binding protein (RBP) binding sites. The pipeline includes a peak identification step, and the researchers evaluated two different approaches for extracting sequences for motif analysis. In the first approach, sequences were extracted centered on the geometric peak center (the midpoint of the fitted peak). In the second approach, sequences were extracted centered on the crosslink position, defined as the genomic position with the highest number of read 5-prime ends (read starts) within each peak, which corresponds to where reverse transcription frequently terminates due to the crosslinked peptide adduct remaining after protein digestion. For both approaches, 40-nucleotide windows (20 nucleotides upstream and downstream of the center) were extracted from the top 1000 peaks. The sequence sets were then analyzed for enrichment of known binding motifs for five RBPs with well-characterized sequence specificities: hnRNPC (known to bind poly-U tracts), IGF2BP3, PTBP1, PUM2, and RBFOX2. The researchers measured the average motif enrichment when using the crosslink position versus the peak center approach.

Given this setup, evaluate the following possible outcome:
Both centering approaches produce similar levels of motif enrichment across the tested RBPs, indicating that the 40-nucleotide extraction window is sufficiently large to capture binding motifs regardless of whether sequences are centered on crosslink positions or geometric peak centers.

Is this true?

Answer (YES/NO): NO